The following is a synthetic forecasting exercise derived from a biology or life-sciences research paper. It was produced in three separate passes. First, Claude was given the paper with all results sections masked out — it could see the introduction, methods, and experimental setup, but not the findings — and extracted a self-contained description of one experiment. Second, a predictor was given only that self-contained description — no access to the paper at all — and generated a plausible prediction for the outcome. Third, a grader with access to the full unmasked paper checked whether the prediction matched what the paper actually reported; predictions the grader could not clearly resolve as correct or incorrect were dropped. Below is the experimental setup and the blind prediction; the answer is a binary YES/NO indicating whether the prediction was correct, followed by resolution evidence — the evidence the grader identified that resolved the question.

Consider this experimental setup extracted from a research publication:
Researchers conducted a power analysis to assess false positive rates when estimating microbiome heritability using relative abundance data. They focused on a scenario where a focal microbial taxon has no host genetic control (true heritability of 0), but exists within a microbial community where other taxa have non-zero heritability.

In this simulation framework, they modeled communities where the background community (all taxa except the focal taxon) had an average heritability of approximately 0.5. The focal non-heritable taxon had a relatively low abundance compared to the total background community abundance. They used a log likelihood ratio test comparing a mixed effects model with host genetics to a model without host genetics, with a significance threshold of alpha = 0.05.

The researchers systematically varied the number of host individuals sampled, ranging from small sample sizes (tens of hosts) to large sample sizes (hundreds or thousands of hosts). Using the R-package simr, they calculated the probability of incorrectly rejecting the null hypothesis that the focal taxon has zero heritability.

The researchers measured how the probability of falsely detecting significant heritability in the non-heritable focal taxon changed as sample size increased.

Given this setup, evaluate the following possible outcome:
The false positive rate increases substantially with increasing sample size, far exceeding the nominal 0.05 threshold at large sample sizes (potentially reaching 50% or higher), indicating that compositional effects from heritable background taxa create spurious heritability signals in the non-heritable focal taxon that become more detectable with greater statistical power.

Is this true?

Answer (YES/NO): YES